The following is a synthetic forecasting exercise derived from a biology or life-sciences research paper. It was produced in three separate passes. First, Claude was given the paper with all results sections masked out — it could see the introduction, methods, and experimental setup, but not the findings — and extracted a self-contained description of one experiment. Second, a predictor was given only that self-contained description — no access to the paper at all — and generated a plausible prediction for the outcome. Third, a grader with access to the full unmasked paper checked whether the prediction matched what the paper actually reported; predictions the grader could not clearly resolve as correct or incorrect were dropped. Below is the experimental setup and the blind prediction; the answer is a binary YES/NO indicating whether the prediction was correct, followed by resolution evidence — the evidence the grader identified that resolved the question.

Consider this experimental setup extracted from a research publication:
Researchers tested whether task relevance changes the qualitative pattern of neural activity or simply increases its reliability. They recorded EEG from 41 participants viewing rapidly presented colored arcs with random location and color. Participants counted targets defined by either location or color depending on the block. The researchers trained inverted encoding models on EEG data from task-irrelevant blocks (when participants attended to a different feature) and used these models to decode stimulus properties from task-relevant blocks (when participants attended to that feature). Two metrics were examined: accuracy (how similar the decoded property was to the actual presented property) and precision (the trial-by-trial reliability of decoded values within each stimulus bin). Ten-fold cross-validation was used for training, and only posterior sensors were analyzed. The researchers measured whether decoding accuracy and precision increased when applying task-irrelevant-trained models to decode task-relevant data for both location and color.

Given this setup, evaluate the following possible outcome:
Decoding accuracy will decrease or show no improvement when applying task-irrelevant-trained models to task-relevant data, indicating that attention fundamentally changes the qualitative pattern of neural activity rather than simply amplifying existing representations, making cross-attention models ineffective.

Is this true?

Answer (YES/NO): YES